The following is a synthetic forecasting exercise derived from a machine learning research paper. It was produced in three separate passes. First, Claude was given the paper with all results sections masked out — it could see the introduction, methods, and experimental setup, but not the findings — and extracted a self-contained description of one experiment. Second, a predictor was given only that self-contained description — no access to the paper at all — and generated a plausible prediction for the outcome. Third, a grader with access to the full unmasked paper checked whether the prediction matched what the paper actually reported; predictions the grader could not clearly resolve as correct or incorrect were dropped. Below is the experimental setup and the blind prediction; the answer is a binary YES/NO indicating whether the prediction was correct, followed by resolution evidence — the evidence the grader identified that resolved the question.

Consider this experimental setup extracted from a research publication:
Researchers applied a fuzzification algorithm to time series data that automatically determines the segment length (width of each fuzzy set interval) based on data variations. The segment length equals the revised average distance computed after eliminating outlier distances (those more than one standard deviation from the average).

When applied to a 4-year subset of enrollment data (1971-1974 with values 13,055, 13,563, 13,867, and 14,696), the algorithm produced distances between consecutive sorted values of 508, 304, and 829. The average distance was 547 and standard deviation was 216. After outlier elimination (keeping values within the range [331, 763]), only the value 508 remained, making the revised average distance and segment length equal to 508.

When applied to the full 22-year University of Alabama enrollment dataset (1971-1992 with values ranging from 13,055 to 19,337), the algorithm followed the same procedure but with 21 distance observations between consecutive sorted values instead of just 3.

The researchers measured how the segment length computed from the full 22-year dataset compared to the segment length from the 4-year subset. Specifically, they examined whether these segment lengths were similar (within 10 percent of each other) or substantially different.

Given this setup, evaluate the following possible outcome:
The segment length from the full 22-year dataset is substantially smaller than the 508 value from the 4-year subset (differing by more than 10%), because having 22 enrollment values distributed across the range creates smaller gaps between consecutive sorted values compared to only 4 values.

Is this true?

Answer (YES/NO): YES